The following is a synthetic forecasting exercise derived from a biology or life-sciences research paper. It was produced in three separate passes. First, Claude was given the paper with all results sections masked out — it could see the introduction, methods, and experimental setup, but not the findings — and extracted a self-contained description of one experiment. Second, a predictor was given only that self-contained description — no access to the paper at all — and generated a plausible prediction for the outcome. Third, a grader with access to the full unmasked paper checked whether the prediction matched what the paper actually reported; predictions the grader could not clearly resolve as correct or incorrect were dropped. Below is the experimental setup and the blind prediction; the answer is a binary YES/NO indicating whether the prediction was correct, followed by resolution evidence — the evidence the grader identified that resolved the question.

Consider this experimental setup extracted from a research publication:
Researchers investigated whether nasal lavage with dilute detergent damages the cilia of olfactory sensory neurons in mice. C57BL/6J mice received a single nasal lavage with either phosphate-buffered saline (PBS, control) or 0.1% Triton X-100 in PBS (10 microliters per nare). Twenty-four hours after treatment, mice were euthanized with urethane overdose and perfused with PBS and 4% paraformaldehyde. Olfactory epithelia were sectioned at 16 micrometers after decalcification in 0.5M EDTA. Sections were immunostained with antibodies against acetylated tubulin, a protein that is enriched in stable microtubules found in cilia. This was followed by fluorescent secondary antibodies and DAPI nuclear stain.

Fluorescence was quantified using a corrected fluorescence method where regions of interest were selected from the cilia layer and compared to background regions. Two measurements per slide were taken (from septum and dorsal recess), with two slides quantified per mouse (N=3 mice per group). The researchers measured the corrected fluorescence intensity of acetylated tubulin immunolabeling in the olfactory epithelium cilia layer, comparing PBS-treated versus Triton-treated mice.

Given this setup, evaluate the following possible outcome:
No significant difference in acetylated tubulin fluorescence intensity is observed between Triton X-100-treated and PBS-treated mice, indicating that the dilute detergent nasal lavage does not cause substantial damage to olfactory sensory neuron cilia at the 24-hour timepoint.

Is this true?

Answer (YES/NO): YES